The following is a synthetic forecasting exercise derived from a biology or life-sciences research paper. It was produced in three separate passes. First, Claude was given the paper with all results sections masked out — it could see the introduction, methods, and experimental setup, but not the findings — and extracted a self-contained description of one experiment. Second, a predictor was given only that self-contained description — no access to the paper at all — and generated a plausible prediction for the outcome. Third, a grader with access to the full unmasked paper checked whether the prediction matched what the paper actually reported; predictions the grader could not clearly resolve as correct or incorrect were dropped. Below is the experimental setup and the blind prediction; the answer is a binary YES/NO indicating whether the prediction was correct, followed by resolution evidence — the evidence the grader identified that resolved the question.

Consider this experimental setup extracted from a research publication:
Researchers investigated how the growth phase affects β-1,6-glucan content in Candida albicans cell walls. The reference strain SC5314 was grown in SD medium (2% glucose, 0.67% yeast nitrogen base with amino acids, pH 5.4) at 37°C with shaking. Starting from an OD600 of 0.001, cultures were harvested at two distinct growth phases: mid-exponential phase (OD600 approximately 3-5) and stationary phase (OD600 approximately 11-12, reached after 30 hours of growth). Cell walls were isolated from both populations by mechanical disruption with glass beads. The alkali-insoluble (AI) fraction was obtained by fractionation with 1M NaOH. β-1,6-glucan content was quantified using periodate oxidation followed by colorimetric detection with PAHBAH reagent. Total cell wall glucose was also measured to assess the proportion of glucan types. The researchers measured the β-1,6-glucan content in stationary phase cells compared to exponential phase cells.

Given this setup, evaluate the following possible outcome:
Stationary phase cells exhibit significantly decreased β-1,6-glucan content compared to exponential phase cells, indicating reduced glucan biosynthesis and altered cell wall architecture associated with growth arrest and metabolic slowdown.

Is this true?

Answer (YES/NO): NO